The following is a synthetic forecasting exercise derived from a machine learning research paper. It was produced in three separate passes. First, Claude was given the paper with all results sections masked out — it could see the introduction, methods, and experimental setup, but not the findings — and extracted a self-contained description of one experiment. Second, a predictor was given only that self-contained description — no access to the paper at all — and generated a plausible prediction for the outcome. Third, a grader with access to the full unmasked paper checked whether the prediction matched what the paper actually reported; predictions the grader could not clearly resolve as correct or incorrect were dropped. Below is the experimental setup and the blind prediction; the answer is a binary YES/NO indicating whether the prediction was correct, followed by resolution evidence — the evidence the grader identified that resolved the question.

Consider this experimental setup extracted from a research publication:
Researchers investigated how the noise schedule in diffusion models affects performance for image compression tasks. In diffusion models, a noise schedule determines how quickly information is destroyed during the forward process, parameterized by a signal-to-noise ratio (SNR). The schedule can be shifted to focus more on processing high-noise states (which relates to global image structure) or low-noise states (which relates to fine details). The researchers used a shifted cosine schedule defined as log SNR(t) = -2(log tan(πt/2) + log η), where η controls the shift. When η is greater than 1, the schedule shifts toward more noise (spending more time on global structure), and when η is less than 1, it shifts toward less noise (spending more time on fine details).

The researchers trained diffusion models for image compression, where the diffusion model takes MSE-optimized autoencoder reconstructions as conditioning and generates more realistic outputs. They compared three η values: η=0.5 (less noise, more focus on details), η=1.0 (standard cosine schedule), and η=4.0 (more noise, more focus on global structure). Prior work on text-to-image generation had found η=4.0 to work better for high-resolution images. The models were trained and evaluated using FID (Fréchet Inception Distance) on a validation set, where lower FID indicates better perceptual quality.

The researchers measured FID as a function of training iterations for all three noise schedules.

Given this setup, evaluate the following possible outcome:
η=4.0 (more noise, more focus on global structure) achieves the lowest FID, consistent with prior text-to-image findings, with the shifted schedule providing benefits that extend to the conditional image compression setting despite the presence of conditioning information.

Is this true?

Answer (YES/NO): NO